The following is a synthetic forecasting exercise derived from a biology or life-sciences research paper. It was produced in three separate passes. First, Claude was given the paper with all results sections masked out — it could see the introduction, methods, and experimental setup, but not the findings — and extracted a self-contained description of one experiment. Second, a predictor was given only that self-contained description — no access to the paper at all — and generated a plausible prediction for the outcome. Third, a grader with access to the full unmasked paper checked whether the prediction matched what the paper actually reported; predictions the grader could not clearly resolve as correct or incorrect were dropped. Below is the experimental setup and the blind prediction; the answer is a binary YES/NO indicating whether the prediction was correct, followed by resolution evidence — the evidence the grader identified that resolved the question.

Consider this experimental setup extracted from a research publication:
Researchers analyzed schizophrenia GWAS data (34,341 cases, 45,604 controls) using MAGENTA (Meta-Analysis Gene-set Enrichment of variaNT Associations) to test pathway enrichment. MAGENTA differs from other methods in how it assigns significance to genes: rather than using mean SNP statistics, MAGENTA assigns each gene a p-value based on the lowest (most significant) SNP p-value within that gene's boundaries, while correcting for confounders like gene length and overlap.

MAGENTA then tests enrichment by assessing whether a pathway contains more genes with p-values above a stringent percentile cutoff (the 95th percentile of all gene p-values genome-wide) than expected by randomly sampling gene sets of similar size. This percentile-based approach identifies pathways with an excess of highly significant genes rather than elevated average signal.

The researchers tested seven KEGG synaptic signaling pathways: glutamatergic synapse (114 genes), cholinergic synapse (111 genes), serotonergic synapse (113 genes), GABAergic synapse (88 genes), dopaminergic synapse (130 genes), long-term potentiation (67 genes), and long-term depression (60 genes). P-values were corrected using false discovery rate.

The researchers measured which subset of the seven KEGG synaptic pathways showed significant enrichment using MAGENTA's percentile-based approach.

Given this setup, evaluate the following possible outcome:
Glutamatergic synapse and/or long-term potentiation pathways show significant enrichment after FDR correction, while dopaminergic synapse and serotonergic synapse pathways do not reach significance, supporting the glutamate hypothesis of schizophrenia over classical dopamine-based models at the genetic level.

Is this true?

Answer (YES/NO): NO